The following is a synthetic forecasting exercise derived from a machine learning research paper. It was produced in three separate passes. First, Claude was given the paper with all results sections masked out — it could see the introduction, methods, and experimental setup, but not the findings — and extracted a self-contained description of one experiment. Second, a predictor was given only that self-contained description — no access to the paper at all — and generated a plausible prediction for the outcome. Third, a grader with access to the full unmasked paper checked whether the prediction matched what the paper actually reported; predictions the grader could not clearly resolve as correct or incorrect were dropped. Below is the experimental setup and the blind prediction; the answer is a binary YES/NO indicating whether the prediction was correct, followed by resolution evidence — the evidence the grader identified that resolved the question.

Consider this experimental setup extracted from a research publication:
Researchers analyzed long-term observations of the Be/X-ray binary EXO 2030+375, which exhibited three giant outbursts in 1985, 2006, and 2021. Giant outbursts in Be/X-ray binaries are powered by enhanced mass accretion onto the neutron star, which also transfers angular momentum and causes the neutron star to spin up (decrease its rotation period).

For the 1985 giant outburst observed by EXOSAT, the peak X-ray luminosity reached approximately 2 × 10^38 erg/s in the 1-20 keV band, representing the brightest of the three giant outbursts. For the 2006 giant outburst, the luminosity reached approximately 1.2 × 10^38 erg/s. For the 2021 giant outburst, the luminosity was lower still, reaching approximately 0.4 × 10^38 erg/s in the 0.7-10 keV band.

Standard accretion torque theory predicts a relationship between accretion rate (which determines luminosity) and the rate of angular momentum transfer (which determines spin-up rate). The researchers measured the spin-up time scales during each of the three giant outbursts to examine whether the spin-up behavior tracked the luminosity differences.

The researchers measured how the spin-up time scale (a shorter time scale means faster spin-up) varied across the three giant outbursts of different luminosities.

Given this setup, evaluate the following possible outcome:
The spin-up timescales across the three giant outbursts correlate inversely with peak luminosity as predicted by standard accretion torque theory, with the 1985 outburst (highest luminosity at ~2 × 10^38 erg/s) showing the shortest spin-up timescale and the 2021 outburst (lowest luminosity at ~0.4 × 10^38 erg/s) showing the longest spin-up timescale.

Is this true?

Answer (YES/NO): YES